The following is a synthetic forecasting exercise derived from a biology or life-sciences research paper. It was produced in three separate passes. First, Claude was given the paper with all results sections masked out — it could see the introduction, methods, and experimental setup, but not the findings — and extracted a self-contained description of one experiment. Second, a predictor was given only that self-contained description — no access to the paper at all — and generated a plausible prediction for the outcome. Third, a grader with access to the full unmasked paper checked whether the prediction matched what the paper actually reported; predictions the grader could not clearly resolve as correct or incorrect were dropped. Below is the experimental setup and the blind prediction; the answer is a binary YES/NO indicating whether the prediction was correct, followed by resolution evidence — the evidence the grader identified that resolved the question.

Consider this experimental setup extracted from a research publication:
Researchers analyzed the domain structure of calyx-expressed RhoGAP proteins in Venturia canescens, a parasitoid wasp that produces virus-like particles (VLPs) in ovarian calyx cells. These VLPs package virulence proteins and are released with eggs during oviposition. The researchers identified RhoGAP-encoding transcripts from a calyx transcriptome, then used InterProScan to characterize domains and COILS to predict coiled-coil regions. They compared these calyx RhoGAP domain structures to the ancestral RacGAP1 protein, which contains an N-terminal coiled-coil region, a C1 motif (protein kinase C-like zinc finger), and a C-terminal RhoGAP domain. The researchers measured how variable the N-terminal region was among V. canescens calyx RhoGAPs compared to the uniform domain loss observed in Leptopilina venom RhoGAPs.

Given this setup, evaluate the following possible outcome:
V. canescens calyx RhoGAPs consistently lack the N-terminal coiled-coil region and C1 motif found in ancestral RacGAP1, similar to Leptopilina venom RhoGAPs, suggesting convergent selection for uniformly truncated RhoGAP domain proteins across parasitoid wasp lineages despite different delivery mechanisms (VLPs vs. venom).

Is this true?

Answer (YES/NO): NO